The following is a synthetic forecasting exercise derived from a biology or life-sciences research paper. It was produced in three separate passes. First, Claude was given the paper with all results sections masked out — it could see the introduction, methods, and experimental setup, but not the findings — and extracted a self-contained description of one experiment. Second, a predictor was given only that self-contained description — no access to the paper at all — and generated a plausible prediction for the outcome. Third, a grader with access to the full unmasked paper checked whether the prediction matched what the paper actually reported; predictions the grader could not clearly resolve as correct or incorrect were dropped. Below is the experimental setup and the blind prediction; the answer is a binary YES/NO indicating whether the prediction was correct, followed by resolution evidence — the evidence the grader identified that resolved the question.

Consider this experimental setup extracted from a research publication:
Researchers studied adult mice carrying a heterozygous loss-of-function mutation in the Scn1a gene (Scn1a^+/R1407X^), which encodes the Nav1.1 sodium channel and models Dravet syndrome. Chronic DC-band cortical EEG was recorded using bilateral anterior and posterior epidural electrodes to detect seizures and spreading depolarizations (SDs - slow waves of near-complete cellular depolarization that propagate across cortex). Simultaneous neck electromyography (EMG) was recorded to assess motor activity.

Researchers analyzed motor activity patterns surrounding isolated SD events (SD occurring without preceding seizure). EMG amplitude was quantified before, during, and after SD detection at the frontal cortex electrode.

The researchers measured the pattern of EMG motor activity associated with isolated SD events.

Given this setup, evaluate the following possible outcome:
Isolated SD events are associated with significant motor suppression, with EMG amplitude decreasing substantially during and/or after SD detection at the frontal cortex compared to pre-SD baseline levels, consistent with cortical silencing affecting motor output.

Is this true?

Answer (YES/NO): YES